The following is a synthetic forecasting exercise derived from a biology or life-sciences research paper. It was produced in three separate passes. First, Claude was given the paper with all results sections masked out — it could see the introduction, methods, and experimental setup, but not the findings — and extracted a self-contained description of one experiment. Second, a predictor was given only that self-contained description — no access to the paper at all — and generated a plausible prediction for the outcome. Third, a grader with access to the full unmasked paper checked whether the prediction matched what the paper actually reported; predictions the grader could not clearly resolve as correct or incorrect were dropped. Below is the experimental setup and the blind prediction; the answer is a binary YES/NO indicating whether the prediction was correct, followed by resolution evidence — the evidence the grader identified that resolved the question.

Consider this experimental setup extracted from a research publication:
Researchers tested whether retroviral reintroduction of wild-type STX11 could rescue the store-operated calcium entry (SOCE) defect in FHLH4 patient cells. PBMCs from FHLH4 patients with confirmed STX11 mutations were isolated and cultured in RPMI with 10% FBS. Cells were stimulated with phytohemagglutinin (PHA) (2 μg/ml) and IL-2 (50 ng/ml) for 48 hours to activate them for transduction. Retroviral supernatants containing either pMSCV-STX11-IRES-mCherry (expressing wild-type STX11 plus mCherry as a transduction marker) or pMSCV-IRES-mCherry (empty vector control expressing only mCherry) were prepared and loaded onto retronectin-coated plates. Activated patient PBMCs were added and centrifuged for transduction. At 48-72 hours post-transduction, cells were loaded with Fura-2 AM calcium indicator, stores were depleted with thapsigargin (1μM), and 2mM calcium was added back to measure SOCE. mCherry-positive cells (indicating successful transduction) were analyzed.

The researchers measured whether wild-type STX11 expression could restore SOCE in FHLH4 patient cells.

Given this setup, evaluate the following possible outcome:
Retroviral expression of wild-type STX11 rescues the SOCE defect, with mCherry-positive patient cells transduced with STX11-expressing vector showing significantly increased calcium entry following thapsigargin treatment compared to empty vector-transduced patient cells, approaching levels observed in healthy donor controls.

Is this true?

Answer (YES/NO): YES